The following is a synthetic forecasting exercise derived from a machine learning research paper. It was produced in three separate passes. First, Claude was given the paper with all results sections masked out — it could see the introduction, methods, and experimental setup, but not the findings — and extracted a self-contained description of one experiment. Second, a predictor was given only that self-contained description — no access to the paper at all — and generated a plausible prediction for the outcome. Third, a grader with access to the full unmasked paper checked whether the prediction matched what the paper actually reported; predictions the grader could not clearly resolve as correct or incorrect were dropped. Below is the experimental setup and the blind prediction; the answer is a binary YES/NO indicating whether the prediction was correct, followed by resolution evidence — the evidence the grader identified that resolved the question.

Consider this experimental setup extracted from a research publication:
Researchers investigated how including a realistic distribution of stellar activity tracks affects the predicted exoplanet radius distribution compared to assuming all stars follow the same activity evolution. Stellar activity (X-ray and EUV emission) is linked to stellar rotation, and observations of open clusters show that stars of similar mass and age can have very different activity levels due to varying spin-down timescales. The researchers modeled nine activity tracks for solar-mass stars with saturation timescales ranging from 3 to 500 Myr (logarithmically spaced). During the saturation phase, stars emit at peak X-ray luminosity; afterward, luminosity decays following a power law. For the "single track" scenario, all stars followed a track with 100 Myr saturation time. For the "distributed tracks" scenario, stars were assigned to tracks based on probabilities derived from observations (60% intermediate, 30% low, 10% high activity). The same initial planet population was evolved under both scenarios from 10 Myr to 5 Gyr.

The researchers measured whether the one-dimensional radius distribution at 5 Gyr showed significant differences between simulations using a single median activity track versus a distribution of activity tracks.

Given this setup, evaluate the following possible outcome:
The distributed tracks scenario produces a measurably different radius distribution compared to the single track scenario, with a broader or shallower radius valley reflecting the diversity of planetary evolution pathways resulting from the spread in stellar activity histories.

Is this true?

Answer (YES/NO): NO